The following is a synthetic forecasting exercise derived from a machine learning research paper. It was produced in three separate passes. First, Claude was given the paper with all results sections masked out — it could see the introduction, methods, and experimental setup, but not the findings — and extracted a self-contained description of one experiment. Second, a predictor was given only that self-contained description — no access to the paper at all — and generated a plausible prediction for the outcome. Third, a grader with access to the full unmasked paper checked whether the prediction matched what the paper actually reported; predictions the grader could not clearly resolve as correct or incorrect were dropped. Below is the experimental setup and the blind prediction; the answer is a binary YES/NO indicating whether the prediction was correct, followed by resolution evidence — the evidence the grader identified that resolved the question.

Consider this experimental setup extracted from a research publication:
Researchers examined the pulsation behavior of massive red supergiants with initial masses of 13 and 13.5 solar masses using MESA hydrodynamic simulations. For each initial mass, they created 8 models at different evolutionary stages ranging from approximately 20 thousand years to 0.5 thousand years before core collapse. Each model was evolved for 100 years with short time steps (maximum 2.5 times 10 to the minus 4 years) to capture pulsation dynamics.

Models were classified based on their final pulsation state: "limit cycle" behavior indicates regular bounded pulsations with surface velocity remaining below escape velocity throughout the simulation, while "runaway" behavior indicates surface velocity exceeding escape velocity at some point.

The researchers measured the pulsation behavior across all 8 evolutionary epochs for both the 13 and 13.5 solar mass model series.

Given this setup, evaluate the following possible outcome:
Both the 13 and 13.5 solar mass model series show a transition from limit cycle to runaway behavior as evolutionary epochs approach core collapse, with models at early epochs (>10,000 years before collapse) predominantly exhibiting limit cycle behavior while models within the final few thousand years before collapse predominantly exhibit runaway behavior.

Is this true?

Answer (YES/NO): NO